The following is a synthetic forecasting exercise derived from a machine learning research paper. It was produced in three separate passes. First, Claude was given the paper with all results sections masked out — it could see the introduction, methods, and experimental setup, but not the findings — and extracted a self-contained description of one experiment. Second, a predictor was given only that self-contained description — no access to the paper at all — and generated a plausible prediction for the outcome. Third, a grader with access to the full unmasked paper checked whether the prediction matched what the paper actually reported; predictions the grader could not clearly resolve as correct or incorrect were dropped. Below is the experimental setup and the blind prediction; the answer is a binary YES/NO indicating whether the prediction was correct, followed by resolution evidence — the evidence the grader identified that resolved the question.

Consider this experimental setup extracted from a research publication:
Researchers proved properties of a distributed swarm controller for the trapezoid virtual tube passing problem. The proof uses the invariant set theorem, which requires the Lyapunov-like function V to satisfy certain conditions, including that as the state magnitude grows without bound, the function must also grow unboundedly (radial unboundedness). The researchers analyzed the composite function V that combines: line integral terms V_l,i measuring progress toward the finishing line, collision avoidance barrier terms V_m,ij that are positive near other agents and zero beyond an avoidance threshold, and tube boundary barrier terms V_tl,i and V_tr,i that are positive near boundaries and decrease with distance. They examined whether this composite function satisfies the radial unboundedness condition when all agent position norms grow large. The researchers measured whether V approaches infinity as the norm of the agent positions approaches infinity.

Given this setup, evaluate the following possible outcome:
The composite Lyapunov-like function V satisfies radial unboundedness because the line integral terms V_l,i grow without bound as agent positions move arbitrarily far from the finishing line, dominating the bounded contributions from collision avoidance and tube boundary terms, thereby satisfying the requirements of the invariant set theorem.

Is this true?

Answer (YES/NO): YES